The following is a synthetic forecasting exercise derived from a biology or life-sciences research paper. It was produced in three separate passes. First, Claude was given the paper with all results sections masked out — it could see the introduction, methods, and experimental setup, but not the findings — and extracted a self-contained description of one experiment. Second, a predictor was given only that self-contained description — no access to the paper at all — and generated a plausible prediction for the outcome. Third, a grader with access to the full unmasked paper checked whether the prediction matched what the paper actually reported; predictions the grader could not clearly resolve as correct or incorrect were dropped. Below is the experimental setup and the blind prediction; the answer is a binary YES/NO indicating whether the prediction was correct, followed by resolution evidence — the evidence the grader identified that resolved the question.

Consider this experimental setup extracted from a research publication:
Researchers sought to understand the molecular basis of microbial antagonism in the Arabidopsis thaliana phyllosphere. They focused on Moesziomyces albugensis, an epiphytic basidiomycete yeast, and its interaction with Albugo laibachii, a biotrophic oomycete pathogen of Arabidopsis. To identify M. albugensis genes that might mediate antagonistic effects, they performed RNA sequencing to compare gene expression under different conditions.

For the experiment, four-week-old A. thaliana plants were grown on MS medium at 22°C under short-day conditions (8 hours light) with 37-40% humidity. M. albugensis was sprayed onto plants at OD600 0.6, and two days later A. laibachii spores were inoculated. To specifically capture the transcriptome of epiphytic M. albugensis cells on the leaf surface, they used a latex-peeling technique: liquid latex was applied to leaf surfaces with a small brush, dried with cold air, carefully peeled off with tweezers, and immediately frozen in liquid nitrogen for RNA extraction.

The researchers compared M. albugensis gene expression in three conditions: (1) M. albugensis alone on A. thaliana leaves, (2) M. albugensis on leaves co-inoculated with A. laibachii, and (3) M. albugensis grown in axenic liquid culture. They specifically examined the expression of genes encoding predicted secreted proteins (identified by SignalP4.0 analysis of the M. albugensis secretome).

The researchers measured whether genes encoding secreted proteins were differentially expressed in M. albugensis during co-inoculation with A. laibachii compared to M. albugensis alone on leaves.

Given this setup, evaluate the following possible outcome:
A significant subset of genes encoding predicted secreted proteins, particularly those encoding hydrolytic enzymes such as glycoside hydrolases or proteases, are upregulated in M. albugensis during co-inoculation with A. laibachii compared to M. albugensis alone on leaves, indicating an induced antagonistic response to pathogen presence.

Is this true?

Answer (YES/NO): YES